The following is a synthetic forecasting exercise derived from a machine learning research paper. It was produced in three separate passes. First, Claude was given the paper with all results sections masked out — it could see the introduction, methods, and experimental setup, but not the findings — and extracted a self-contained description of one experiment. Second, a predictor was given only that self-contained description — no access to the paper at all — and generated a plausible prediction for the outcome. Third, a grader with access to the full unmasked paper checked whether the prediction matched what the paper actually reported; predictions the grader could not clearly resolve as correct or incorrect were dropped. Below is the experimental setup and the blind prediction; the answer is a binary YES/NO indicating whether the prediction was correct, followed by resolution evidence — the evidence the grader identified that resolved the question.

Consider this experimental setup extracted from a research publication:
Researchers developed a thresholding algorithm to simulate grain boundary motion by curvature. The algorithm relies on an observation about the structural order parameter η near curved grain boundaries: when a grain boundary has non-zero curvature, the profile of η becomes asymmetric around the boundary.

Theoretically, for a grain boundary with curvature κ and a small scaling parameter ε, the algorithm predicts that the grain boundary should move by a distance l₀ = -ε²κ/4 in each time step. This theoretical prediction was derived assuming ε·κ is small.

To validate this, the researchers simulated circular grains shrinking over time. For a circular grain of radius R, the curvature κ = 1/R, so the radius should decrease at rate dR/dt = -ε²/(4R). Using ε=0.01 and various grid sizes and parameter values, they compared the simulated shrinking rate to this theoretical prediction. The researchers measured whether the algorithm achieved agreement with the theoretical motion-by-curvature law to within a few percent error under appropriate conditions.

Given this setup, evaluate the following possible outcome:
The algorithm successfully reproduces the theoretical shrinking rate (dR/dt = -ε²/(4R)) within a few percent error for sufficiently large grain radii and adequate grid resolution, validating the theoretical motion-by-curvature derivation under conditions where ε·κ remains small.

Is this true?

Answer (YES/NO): YES